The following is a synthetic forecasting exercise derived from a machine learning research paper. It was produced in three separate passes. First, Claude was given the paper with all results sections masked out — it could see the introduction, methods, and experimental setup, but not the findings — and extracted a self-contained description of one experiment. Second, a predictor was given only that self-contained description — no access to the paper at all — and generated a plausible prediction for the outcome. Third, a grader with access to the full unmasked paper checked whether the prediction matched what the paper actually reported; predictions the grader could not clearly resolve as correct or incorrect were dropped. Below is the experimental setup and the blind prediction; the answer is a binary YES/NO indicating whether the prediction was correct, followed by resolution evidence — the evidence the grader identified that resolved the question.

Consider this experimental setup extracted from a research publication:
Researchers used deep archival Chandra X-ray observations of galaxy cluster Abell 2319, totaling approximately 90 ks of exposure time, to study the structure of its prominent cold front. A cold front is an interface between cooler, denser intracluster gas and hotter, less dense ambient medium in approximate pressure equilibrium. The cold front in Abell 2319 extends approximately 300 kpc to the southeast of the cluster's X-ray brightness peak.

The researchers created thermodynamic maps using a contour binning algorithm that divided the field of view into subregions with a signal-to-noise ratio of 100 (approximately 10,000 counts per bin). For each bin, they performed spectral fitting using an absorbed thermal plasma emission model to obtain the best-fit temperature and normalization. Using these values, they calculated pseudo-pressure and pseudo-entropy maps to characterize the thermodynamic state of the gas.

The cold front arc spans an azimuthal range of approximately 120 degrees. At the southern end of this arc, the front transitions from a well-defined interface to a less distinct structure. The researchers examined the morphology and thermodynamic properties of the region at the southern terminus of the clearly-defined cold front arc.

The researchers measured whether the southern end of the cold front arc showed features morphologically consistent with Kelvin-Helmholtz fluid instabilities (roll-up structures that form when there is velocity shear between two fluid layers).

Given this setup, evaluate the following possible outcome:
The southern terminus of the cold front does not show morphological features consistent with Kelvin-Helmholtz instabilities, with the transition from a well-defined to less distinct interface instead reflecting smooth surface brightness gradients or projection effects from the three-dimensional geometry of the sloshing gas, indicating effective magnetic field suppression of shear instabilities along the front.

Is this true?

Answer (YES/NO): NO